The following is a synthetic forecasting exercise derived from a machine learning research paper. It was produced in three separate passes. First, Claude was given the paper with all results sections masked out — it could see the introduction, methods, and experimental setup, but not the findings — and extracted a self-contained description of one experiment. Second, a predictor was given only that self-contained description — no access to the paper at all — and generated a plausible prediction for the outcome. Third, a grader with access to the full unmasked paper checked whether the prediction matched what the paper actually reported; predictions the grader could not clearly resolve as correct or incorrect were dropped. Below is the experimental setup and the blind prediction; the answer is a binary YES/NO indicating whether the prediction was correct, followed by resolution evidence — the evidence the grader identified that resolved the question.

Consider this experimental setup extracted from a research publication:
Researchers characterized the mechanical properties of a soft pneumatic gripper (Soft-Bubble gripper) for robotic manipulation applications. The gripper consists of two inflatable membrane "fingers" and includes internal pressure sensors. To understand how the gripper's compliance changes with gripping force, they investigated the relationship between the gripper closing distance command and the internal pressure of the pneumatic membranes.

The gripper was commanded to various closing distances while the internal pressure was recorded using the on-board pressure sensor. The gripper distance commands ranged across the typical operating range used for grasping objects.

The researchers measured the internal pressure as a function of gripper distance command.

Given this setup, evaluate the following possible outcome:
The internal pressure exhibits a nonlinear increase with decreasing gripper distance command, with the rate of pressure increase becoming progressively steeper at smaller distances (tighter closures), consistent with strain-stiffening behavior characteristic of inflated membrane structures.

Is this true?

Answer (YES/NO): NO